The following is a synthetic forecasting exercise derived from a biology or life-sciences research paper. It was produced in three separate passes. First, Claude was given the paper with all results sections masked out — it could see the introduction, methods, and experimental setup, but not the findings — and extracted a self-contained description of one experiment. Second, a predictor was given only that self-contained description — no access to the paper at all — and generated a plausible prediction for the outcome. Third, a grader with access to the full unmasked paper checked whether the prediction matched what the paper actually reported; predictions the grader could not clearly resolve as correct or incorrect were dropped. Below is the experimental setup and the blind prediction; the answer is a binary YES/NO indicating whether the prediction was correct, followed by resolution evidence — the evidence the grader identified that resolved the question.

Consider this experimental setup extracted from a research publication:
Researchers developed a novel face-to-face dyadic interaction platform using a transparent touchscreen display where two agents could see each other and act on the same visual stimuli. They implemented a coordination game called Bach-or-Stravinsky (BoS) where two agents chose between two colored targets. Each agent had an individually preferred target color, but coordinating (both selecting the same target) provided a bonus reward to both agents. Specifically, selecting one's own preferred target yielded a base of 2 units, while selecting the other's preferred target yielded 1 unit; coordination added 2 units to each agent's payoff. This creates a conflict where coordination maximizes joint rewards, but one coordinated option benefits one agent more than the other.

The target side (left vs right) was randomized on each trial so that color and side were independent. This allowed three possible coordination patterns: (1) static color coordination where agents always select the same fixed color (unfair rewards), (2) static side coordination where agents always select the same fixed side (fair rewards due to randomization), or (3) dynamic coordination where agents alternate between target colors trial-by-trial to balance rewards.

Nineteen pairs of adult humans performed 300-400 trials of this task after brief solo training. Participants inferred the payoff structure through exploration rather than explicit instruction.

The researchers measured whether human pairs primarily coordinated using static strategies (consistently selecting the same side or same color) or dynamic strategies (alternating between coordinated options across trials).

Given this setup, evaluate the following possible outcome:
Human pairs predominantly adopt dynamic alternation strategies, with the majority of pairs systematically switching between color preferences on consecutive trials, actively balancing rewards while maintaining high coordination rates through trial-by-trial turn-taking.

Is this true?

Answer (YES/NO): NO